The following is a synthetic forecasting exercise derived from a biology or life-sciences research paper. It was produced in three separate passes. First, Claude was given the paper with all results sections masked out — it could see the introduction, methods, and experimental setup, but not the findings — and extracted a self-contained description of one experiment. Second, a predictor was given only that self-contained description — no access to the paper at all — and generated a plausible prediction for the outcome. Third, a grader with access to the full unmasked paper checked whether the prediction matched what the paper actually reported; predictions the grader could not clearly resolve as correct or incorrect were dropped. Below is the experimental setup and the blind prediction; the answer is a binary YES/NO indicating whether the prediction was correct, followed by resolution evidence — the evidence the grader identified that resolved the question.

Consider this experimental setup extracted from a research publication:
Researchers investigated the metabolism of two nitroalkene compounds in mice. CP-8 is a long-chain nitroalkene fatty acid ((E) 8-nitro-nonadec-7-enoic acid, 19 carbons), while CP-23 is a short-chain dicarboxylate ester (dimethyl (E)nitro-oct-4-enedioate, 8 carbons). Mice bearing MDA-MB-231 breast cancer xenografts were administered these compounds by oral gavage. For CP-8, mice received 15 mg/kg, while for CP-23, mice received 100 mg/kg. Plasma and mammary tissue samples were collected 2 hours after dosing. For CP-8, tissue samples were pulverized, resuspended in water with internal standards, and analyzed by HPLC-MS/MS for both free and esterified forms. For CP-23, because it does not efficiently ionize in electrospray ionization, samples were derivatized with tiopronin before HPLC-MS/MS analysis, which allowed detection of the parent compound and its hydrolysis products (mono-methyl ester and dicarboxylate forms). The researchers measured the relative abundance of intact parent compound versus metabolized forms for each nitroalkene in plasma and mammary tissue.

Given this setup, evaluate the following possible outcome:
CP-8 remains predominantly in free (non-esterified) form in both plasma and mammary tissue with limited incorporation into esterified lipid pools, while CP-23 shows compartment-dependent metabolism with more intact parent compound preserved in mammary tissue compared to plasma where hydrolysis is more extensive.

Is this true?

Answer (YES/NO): NO